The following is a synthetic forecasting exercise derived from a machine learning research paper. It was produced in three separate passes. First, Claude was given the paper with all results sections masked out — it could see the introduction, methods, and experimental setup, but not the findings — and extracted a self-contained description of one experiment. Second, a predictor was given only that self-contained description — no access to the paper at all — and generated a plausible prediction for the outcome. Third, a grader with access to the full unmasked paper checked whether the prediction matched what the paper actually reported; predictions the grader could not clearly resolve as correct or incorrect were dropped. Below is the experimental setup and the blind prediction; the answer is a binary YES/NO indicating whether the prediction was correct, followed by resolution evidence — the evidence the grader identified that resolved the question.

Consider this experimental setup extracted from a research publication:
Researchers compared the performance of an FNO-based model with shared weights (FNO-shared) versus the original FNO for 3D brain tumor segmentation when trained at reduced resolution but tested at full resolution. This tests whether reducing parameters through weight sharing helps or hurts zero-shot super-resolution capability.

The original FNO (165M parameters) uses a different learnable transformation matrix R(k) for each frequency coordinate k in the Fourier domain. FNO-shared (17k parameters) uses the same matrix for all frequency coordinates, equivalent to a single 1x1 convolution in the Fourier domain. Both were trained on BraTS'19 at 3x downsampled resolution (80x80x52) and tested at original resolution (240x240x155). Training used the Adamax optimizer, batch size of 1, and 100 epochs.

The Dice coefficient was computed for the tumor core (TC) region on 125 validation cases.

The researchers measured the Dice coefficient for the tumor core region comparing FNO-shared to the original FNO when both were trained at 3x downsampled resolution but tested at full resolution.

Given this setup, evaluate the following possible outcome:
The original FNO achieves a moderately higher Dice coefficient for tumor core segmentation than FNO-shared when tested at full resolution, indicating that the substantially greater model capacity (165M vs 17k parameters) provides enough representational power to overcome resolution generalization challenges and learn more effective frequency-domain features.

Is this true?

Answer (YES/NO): NO